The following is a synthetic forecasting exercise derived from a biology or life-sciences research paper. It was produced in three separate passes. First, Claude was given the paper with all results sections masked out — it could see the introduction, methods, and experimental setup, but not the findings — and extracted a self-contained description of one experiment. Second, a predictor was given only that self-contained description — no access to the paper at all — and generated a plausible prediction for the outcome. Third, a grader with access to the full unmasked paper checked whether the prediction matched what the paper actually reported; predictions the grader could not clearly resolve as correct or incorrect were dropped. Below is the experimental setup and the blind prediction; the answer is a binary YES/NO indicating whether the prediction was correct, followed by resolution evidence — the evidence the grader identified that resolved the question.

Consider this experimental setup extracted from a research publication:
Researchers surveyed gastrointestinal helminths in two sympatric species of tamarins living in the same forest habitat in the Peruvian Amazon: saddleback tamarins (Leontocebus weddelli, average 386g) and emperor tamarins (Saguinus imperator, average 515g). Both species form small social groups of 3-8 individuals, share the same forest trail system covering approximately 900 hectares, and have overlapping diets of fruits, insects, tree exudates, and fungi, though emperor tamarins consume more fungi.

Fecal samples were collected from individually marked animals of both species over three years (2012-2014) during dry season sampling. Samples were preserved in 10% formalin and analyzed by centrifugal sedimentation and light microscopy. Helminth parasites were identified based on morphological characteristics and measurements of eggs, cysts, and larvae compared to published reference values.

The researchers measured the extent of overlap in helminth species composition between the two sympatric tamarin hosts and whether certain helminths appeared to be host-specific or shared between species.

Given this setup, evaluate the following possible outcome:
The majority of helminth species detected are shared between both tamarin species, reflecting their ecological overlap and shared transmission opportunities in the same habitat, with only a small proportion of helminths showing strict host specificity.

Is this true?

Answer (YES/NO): YES